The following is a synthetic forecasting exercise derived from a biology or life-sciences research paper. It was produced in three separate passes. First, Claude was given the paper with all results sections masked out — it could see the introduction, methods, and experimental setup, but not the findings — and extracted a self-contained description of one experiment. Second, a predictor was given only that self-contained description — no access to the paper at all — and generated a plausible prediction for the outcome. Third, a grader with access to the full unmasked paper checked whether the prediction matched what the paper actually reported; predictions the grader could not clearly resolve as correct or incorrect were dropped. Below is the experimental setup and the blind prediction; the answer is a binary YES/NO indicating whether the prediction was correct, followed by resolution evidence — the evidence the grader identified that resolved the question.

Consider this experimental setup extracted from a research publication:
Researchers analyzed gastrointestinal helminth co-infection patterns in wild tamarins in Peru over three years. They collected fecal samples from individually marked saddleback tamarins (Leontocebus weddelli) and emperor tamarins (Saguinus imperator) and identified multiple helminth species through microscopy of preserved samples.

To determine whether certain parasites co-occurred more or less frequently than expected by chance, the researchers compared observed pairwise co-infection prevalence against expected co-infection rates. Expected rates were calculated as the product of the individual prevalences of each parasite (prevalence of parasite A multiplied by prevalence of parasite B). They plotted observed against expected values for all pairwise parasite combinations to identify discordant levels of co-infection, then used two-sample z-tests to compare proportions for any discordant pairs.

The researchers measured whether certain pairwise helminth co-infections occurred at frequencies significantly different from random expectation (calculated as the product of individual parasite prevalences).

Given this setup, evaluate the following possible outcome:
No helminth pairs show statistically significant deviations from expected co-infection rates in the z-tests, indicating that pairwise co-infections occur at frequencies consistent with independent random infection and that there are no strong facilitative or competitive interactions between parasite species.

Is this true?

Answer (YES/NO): YES